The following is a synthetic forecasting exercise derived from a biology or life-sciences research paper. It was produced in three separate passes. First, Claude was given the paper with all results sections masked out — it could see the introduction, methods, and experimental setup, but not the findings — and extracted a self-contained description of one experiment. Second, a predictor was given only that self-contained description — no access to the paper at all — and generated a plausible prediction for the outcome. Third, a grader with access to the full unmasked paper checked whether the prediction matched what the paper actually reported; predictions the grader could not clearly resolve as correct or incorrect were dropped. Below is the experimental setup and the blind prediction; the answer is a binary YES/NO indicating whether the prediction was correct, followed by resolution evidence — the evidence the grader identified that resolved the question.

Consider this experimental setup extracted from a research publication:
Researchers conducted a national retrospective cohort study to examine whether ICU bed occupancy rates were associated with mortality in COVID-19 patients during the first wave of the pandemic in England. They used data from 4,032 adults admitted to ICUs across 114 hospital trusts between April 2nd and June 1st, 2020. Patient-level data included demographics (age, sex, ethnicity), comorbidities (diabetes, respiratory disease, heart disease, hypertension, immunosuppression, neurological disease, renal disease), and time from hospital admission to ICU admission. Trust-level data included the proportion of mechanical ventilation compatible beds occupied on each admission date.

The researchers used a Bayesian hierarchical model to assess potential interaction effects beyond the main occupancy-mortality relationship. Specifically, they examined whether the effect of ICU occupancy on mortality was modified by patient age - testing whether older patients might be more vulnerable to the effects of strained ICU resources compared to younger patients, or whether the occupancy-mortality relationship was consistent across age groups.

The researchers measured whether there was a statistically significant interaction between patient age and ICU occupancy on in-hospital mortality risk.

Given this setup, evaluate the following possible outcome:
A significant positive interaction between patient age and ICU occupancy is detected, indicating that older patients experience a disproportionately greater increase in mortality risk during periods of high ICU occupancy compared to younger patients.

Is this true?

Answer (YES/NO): NO